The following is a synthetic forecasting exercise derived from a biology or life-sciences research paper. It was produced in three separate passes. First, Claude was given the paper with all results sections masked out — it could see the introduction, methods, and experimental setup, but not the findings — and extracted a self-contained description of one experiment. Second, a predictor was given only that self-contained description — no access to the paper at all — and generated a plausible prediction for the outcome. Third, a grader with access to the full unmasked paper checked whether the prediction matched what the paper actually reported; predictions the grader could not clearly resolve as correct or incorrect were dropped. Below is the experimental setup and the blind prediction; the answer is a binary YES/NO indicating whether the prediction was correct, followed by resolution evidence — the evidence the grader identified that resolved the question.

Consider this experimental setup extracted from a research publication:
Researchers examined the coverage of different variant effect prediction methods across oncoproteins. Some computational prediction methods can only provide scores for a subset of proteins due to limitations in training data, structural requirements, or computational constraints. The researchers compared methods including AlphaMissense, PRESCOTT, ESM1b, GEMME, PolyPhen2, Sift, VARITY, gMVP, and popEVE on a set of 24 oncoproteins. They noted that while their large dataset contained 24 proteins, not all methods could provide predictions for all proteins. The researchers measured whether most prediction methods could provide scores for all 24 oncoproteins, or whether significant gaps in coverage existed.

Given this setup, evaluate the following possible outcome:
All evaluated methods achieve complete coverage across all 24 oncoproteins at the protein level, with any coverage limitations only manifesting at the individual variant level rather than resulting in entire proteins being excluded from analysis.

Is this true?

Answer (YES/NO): NO